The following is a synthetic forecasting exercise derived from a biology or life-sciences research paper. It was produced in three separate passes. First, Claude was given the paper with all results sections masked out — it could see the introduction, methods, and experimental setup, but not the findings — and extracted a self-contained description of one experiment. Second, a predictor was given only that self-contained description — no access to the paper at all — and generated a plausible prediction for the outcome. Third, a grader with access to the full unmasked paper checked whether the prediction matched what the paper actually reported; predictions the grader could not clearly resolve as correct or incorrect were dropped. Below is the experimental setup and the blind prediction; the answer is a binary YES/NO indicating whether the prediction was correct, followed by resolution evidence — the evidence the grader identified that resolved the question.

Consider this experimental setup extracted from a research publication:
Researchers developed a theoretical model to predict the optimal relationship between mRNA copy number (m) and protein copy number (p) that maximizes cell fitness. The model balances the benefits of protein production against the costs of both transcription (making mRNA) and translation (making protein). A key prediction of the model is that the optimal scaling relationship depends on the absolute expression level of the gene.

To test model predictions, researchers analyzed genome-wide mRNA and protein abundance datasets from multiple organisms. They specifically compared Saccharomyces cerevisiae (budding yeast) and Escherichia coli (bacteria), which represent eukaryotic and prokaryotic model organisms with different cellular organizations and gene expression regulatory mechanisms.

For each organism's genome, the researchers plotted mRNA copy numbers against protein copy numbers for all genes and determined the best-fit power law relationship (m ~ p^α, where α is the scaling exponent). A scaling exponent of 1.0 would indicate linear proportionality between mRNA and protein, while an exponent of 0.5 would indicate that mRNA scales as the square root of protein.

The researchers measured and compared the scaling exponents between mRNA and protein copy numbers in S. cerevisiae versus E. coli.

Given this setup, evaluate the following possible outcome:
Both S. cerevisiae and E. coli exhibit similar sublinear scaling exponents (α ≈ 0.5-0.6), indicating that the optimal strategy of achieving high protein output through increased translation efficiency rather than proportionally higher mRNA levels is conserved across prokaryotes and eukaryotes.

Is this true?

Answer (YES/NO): NO